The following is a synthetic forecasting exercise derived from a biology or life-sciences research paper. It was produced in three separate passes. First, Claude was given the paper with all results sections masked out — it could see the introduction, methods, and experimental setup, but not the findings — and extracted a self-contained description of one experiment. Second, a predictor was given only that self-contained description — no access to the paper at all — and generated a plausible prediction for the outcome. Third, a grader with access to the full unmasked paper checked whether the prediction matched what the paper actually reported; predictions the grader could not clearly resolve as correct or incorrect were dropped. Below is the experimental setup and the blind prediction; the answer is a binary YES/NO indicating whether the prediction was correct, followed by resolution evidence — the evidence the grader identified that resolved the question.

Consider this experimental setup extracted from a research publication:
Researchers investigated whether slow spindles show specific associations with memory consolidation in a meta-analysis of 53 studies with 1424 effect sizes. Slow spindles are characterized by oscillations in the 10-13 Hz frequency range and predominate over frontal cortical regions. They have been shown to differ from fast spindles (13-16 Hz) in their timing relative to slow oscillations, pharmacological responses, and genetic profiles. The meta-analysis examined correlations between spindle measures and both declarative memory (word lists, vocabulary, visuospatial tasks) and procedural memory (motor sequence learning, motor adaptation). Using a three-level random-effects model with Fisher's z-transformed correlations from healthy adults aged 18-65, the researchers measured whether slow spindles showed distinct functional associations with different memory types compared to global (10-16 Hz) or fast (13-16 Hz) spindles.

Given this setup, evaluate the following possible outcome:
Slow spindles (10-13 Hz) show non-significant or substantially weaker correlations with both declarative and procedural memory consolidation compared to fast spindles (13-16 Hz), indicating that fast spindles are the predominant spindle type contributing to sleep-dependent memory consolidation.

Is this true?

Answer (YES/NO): NO